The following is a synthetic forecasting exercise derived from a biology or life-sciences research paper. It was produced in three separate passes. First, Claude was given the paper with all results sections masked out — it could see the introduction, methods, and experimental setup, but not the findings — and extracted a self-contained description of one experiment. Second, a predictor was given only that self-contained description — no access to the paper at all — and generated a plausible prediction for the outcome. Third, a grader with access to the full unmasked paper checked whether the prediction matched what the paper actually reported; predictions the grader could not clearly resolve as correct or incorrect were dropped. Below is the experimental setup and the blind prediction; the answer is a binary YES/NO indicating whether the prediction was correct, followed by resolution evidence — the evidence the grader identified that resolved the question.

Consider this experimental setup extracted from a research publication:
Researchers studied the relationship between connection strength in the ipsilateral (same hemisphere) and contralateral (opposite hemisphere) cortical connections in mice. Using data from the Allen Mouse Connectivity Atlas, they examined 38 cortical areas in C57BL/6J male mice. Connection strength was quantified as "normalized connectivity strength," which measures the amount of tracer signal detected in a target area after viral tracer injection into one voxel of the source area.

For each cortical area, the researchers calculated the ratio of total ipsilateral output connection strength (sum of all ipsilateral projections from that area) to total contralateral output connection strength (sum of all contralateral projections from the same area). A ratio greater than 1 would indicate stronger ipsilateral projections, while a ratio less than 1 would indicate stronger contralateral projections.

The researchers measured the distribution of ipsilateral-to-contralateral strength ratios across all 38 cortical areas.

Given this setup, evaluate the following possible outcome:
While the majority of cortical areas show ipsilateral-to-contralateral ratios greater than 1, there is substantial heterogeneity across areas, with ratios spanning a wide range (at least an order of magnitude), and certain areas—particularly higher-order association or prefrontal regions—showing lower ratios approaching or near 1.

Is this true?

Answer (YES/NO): NO